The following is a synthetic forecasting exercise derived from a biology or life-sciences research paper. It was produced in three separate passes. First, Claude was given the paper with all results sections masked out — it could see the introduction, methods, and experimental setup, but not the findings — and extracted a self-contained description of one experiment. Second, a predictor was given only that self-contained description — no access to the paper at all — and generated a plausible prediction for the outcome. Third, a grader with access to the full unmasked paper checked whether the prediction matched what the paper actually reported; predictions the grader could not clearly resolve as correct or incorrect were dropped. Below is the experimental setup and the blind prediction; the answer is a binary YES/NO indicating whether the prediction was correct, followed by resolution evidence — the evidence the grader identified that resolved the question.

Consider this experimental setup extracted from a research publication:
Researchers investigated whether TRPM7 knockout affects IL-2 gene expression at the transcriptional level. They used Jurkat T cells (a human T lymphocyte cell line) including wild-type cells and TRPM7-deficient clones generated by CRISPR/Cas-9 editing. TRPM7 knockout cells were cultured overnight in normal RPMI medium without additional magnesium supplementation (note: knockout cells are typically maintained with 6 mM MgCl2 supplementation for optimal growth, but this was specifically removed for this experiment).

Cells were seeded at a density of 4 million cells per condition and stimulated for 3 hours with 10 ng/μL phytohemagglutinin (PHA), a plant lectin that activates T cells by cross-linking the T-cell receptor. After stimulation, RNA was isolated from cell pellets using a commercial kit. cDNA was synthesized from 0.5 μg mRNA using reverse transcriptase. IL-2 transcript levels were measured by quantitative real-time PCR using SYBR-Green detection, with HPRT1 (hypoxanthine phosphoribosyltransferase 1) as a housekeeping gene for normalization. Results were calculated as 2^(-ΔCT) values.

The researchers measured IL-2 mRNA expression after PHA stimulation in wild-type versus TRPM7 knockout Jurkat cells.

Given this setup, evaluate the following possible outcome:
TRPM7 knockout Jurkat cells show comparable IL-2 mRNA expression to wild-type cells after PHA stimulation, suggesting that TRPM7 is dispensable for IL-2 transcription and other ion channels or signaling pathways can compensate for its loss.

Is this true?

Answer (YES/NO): NO